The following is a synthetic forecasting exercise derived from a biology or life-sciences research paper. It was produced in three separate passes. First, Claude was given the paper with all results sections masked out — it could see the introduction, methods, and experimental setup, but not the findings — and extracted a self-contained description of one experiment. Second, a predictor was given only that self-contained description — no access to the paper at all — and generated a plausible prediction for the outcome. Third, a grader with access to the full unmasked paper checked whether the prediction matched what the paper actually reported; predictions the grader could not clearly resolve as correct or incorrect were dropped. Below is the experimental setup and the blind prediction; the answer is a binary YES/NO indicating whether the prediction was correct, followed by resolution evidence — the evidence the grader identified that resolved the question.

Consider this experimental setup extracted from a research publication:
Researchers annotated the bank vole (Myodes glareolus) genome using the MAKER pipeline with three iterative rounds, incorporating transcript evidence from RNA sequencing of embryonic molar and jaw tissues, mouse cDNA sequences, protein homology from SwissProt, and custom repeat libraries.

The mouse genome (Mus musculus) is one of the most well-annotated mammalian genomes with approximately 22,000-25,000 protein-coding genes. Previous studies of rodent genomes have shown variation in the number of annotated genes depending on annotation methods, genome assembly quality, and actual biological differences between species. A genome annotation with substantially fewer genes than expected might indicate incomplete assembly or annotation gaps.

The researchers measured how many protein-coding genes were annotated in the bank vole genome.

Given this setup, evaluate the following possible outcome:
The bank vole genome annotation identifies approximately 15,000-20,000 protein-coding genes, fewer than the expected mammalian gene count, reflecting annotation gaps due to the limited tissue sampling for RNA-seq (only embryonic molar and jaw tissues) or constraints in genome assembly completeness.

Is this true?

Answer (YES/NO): NO